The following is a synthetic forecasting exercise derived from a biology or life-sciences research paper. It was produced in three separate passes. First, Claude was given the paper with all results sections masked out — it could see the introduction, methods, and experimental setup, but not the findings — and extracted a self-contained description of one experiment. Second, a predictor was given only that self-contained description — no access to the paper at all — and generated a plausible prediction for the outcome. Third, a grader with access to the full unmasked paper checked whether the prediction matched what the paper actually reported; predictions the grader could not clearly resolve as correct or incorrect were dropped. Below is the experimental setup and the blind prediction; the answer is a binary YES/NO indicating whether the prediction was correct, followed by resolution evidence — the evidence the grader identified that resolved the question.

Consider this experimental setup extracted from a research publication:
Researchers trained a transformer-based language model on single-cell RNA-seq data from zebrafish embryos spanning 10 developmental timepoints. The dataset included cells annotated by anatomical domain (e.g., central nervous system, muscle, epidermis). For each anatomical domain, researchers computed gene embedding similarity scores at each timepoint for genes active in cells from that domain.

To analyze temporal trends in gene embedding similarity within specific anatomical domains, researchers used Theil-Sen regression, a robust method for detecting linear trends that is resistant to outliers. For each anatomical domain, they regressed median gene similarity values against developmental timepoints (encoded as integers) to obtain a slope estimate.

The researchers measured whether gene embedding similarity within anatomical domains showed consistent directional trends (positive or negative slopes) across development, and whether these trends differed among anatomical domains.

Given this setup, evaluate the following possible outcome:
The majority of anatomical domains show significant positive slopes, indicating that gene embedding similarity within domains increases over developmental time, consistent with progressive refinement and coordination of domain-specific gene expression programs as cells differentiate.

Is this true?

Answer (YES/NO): NO